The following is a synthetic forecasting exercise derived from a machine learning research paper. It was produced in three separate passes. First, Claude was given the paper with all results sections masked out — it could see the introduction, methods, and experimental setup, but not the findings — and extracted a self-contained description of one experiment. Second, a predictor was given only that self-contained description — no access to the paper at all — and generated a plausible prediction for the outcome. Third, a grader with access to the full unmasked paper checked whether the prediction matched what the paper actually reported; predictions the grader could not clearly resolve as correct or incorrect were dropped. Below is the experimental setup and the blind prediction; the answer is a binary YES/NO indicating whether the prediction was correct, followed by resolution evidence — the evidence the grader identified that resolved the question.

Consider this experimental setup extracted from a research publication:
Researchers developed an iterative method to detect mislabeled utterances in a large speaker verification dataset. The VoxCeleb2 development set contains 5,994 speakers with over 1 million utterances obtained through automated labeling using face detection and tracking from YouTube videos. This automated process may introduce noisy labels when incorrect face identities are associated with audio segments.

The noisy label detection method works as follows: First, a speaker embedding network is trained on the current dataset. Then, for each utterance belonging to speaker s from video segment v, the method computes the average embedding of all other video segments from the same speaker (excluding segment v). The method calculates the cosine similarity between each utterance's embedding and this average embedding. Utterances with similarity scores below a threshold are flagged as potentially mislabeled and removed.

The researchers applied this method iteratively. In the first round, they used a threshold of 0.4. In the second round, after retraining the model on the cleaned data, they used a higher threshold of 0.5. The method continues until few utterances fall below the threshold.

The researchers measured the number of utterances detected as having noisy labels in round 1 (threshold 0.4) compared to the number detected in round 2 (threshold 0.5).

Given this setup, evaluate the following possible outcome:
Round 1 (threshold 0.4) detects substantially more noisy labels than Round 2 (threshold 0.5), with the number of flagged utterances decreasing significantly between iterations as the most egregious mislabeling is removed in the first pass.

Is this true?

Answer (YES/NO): YES